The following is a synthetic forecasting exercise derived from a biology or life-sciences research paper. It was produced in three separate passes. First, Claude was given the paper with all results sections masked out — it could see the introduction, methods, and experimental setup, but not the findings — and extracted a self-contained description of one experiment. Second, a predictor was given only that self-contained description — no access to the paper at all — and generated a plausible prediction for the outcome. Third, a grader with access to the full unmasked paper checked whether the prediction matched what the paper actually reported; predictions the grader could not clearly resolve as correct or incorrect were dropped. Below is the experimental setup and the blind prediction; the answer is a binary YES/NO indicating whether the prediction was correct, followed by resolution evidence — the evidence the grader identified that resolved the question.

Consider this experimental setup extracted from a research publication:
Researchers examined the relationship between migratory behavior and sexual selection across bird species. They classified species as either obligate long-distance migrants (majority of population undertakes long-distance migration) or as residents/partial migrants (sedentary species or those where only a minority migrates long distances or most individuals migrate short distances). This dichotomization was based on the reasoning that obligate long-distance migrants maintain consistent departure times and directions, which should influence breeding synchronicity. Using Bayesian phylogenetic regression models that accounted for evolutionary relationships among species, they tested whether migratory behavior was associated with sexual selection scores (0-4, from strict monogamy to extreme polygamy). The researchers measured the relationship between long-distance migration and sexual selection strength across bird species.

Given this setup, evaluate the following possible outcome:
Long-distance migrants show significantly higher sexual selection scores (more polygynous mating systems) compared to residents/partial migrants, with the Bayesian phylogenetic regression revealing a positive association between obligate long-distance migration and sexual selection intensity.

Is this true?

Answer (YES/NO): YES